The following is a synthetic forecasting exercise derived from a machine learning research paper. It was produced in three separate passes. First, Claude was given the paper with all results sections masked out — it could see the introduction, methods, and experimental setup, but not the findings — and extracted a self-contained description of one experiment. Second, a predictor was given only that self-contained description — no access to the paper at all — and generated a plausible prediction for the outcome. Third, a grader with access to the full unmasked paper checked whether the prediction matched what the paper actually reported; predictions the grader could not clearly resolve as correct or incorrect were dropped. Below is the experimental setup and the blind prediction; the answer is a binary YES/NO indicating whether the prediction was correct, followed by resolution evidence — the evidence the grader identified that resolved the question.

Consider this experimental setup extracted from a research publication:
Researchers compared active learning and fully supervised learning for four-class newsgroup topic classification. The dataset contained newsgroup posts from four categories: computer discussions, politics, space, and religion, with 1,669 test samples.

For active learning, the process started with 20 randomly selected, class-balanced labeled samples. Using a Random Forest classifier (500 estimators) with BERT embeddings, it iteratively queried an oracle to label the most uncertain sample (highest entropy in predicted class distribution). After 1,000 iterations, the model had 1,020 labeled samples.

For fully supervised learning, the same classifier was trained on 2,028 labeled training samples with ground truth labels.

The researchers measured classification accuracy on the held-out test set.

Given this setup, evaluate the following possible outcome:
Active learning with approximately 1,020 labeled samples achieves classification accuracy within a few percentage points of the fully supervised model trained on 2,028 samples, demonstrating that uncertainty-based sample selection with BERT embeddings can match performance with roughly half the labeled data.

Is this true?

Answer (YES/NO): YES